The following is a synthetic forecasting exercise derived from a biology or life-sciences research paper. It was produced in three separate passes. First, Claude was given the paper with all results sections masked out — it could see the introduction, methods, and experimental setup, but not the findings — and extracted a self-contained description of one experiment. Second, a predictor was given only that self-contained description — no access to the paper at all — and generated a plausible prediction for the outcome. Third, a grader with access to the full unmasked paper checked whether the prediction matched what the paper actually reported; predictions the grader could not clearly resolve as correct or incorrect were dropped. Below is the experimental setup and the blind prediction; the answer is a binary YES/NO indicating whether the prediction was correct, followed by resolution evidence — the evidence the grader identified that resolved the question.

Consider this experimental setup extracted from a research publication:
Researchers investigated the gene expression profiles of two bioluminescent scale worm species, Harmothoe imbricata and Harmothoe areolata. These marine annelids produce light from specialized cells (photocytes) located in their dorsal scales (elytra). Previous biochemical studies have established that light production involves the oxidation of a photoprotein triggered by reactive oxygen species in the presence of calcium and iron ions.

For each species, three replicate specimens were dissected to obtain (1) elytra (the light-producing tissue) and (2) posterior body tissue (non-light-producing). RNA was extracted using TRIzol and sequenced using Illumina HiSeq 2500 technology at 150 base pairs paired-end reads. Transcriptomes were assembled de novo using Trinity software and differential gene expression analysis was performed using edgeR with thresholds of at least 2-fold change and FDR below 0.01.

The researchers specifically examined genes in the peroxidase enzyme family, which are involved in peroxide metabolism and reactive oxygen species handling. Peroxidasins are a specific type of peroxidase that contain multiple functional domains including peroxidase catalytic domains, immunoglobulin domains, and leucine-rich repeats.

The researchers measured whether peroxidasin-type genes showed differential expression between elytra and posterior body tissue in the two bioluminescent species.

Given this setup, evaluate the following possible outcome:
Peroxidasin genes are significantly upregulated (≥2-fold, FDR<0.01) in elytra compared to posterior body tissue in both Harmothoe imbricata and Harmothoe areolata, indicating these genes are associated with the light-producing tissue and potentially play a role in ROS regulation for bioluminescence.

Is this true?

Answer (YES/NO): NO